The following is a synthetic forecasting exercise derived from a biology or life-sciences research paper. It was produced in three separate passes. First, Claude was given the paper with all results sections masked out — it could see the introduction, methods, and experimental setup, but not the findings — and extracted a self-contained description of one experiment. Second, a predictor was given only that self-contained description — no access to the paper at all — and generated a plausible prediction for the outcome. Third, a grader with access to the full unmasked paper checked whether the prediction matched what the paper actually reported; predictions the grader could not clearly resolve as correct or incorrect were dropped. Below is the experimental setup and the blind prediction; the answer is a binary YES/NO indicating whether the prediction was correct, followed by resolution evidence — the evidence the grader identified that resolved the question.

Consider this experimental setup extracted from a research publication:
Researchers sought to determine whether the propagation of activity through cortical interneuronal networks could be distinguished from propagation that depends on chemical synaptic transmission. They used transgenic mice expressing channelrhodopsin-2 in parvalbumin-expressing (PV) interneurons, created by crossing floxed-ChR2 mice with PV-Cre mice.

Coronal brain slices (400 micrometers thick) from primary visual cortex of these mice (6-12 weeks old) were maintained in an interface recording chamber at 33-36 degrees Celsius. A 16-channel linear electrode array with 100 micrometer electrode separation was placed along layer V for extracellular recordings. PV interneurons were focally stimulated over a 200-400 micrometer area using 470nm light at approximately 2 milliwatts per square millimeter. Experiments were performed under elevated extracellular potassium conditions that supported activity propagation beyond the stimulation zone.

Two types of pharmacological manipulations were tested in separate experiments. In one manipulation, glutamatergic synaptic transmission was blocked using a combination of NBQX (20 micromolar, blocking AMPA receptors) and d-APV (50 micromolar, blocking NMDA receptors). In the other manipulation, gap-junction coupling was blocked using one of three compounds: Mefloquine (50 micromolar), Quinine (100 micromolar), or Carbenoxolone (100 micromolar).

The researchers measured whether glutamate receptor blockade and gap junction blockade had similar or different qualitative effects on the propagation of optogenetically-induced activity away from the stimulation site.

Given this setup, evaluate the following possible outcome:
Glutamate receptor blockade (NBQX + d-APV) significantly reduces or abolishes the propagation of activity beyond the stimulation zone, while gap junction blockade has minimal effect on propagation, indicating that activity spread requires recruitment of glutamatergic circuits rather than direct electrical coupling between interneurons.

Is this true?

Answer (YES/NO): NO